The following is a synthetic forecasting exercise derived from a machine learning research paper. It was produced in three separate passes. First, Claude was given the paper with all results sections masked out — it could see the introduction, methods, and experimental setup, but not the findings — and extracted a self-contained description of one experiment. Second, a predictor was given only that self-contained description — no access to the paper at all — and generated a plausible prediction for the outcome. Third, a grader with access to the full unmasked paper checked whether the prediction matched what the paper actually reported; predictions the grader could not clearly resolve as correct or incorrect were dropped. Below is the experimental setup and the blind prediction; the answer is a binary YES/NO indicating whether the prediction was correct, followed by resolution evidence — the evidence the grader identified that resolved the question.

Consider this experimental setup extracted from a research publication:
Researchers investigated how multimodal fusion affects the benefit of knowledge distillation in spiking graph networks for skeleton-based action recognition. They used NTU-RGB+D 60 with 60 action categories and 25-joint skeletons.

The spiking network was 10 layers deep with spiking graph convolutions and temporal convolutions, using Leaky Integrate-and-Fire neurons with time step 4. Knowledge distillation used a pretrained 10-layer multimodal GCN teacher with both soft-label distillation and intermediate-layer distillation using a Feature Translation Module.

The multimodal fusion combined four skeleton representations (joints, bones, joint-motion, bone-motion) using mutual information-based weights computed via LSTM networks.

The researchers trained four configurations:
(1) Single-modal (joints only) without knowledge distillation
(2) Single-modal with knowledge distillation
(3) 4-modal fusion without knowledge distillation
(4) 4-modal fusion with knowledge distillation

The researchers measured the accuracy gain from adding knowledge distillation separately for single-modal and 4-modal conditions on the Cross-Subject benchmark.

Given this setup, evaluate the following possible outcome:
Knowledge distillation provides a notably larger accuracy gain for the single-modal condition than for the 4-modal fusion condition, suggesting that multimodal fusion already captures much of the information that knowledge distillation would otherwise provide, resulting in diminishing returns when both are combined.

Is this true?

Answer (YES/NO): NO